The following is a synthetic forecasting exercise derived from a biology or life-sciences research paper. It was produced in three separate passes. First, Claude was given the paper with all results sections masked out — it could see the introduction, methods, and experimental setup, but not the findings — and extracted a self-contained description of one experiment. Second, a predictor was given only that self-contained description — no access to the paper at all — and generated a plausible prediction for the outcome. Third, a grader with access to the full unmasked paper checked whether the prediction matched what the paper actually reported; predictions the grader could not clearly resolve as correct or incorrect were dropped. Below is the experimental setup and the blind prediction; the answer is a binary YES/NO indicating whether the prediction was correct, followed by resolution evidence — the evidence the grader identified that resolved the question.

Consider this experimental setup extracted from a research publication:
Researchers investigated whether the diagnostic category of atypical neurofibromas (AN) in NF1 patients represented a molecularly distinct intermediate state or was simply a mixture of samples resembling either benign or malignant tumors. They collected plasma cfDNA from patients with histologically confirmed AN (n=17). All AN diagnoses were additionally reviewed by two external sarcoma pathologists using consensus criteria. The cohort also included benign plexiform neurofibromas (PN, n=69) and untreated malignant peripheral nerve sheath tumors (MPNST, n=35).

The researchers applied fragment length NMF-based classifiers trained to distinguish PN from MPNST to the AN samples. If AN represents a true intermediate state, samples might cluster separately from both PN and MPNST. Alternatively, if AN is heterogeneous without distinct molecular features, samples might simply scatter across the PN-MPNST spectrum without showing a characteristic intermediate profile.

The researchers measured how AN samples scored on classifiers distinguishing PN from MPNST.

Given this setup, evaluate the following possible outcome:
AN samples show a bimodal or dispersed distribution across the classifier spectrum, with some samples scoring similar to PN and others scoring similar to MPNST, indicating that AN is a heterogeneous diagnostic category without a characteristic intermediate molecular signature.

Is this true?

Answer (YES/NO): NO